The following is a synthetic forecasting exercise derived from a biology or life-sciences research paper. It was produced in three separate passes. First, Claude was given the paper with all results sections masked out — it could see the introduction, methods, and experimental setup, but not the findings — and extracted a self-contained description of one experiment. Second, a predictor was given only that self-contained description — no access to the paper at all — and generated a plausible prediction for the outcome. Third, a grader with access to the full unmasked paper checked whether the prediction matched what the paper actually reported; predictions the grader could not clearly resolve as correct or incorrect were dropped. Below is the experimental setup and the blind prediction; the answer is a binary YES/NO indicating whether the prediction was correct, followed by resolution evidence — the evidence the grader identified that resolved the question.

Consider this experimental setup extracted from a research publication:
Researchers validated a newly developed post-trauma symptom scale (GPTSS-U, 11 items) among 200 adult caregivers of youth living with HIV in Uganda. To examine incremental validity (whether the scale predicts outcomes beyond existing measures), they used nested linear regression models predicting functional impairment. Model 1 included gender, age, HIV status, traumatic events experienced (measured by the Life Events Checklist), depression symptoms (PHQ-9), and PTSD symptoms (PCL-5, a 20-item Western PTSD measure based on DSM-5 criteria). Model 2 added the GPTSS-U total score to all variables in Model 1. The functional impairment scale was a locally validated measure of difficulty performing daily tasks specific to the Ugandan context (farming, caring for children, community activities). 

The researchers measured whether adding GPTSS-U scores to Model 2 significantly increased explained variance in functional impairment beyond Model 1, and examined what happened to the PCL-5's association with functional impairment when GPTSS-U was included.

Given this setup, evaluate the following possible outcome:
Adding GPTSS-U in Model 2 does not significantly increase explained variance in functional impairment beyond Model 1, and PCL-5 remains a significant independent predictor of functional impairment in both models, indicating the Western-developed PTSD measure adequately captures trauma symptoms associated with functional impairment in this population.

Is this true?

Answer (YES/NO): NO